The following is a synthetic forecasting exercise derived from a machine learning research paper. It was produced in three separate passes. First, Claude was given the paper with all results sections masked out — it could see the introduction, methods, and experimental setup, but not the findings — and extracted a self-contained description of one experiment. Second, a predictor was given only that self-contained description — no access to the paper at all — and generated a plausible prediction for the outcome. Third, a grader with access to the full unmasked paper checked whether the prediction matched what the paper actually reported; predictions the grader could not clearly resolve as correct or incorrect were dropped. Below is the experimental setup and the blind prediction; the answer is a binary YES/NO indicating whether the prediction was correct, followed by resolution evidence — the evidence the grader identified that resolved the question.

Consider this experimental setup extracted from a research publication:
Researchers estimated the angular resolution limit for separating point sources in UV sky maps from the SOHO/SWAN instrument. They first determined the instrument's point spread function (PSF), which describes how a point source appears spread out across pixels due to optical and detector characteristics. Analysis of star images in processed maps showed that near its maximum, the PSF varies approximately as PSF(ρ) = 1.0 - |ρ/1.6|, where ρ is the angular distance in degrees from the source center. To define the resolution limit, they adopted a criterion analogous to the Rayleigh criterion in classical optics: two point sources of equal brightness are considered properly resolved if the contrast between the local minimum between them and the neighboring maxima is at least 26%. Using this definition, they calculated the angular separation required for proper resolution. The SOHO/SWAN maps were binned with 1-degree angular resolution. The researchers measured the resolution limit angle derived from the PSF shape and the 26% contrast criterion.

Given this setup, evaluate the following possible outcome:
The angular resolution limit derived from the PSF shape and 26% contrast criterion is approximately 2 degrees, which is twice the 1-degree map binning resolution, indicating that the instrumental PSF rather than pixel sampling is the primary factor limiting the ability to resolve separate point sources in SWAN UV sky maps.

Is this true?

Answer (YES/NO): NO